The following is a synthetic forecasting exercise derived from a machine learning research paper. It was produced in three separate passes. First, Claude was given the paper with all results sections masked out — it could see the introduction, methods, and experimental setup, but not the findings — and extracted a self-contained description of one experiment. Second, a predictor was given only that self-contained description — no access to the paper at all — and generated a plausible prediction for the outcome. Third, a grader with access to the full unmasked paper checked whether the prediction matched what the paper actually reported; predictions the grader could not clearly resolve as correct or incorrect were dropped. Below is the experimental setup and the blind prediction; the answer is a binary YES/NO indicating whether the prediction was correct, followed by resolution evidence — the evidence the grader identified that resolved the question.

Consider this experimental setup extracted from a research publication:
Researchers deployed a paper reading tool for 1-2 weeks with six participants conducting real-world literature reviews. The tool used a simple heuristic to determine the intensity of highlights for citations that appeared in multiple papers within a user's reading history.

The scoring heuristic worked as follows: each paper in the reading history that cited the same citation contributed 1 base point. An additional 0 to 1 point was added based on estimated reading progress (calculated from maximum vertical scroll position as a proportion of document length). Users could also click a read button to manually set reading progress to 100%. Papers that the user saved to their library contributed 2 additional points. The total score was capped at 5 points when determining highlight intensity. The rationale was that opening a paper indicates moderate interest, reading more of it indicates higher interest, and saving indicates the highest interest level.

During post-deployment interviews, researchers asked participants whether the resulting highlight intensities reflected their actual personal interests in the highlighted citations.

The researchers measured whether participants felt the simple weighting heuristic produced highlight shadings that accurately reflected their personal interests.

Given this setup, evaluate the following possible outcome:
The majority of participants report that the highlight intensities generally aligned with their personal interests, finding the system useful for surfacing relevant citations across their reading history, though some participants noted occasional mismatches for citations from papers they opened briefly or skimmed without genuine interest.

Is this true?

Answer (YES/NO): YES